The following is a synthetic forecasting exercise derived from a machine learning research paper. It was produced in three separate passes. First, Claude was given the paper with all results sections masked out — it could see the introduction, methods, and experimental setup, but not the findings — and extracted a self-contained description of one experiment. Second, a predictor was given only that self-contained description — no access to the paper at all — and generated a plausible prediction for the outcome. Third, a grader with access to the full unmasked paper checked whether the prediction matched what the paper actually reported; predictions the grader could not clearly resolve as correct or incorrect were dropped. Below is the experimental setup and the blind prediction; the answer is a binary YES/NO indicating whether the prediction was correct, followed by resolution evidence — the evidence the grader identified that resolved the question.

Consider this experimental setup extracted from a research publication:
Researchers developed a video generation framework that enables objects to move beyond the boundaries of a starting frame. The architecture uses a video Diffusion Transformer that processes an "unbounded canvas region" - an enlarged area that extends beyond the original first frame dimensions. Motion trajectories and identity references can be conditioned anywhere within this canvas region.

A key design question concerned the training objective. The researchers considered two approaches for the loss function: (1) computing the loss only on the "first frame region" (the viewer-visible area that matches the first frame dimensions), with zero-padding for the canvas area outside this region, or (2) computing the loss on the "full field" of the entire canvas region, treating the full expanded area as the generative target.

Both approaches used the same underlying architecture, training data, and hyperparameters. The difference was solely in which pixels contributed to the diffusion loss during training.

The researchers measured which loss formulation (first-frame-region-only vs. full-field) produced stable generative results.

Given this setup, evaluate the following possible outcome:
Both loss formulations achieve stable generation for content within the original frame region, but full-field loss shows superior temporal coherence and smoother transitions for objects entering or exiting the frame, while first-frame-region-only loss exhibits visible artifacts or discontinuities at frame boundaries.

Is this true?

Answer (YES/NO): NO